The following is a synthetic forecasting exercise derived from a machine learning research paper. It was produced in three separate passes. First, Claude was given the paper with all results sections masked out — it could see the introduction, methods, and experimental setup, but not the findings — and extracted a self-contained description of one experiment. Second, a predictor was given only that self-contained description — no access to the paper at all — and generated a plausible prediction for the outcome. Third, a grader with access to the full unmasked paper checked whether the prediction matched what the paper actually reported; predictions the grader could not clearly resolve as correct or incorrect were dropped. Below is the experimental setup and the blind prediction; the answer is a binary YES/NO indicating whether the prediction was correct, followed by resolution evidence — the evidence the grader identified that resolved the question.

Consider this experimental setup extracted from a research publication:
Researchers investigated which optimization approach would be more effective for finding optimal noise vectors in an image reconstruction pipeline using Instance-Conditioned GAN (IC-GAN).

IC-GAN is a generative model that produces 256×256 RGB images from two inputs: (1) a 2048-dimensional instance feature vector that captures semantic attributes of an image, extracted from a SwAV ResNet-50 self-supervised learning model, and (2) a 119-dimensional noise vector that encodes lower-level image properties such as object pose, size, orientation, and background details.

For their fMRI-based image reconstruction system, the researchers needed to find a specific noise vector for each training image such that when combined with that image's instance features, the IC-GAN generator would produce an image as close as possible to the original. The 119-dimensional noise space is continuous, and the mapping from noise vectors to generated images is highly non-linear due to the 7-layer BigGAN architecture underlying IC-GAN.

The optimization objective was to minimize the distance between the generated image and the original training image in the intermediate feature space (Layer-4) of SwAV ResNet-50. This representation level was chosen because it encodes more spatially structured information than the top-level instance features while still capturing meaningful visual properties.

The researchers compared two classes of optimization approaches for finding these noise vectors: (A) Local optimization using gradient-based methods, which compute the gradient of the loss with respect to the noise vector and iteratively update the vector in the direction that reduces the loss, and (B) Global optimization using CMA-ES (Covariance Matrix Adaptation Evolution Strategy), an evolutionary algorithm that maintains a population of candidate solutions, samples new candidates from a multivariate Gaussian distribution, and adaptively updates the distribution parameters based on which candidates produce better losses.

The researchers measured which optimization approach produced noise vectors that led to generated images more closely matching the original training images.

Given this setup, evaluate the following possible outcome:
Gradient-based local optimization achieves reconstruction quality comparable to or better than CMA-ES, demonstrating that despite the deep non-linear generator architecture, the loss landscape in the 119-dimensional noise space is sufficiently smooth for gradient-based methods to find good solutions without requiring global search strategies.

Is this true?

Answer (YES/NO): NO